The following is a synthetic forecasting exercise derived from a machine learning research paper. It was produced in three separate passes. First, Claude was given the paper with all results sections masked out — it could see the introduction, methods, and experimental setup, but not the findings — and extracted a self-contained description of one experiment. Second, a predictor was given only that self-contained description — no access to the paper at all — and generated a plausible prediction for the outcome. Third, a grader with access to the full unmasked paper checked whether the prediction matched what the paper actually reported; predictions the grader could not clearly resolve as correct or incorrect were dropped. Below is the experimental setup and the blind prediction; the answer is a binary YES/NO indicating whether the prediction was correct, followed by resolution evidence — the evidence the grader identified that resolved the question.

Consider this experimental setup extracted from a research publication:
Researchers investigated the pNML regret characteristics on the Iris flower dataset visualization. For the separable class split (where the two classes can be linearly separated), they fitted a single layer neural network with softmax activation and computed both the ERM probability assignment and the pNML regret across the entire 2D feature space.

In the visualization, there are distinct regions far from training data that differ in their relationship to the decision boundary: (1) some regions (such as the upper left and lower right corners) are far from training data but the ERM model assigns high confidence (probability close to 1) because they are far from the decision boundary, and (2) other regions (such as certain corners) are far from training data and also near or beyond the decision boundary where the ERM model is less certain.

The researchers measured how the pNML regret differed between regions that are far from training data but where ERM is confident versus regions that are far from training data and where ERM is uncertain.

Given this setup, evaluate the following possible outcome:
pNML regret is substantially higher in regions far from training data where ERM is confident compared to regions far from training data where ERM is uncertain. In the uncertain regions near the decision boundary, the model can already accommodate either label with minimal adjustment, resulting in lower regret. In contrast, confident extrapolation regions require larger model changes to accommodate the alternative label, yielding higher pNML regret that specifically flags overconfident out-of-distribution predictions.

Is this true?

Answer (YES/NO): NO